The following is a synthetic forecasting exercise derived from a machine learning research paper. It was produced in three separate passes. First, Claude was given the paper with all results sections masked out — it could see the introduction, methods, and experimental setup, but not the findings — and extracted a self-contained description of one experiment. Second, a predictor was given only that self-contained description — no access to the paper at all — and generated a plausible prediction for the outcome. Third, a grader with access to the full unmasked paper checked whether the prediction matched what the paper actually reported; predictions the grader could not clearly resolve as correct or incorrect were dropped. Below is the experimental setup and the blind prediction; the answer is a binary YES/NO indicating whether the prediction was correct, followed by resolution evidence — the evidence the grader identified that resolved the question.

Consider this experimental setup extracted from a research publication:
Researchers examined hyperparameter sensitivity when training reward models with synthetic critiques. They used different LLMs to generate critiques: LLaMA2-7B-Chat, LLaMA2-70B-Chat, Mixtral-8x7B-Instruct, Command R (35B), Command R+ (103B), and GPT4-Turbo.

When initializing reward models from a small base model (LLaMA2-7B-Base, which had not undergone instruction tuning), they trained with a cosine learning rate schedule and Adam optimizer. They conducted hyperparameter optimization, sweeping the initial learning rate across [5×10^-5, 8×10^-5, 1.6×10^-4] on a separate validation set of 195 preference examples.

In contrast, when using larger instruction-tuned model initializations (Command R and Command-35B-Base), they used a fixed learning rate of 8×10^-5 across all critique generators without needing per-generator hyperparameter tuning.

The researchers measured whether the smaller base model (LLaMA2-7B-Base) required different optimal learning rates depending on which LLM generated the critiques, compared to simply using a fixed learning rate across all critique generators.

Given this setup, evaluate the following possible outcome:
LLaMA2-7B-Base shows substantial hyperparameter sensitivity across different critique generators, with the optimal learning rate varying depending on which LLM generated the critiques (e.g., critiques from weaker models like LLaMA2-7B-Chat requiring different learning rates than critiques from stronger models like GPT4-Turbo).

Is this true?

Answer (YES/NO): YES